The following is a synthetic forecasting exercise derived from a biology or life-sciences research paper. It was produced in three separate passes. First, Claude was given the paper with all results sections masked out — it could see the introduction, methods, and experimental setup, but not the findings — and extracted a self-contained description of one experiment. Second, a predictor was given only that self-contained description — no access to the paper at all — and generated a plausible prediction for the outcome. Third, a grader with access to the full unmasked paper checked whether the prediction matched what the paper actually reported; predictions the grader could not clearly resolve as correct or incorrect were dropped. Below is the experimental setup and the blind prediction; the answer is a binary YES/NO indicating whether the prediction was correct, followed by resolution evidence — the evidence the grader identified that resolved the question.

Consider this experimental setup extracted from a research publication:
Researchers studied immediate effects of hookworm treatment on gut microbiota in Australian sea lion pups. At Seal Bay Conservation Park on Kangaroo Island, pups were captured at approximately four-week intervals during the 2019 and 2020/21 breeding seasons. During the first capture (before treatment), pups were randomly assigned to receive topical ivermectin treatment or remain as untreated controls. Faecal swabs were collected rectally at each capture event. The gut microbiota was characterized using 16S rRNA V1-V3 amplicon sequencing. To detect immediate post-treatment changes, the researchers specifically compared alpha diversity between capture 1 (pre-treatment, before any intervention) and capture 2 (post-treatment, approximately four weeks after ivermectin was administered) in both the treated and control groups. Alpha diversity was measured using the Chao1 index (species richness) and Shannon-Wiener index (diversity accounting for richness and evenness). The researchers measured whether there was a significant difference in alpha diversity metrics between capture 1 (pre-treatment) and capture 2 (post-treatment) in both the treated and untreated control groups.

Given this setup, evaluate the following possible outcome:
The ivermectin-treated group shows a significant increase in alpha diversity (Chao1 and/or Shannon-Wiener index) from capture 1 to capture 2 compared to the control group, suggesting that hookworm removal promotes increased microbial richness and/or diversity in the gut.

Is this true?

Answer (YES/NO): NO